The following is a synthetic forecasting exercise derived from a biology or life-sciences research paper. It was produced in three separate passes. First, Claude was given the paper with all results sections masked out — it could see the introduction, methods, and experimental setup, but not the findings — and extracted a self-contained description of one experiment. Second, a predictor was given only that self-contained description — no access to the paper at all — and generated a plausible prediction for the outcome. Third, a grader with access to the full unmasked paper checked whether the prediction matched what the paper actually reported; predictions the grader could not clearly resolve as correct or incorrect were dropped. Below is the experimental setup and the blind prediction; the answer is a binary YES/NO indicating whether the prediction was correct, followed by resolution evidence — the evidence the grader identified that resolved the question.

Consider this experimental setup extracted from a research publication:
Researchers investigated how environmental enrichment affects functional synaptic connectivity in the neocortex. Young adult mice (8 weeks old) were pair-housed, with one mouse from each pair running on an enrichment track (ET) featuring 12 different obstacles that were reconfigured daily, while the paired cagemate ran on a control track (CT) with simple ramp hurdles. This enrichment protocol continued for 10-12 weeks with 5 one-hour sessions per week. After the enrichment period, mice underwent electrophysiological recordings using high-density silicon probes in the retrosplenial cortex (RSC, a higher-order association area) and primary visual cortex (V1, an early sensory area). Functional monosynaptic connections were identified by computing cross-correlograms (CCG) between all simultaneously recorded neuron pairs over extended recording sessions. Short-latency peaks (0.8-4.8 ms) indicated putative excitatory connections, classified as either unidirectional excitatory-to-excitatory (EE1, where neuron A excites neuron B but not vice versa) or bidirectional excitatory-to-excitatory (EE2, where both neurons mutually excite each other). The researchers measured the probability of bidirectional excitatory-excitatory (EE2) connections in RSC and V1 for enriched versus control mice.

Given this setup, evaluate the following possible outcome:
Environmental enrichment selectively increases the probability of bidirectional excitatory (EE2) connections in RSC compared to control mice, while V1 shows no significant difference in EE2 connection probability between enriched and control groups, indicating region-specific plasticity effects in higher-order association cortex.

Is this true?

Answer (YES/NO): YES